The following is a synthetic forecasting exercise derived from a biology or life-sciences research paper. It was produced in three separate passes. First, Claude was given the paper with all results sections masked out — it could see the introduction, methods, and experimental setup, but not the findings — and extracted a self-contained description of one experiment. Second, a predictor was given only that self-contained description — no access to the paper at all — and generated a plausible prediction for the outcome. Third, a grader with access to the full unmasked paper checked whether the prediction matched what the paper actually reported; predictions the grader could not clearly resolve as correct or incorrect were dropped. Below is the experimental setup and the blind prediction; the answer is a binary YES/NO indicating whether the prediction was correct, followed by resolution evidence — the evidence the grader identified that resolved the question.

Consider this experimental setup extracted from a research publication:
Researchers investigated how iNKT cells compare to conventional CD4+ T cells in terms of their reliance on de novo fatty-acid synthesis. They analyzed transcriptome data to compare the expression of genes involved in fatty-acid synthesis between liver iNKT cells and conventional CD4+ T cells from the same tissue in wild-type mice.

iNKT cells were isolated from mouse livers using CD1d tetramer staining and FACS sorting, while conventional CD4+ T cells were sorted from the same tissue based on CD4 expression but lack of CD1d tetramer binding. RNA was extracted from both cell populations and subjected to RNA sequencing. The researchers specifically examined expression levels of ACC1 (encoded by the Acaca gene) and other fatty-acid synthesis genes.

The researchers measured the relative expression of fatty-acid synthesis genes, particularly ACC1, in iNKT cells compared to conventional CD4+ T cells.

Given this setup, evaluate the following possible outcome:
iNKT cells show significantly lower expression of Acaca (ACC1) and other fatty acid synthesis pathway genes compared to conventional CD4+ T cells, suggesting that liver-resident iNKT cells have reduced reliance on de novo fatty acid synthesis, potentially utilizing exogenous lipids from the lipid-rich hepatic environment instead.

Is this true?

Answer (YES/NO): NO